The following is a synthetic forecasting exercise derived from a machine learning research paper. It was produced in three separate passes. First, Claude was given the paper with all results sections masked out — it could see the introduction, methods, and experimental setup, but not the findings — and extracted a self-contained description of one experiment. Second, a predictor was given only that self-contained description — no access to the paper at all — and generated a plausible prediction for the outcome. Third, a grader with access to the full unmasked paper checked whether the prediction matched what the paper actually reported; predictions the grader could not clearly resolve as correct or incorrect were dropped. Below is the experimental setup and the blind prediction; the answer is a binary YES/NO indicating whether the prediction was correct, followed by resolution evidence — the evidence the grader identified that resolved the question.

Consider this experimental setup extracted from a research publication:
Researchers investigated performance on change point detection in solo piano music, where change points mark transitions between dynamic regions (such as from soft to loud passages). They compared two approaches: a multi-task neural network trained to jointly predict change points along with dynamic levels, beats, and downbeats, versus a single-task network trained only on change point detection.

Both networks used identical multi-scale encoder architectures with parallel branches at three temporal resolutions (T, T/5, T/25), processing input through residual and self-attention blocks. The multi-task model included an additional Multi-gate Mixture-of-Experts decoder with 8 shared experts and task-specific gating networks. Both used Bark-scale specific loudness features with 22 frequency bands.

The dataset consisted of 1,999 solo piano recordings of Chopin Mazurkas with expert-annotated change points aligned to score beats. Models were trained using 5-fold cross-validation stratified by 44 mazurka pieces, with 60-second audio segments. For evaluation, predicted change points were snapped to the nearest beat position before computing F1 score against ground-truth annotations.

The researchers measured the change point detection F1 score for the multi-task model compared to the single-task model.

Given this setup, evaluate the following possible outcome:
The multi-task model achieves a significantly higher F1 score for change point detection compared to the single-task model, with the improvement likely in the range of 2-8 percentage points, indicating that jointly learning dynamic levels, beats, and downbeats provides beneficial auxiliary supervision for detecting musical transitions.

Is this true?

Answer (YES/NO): YES